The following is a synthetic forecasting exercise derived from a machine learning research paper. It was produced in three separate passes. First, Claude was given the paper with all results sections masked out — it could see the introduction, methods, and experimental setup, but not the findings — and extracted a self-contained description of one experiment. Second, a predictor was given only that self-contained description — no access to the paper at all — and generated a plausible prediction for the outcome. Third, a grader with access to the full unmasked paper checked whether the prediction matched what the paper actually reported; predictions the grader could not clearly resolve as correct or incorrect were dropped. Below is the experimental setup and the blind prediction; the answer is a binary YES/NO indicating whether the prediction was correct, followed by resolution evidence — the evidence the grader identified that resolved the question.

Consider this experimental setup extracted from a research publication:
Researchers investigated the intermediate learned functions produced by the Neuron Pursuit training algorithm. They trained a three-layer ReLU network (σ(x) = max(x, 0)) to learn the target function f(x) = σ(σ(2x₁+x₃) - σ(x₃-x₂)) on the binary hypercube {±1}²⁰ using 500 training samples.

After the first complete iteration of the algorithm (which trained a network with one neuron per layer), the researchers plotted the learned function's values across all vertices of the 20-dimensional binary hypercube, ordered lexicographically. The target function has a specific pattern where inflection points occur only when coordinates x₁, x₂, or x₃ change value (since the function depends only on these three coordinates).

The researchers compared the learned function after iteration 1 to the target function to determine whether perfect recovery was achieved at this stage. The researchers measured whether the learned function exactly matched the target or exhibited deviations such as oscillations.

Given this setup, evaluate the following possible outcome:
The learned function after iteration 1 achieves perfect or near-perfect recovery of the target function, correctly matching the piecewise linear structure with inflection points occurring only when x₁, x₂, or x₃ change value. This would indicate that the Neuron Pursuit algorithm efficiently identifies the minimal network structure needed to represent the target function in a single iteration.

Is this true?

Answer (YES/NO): NO